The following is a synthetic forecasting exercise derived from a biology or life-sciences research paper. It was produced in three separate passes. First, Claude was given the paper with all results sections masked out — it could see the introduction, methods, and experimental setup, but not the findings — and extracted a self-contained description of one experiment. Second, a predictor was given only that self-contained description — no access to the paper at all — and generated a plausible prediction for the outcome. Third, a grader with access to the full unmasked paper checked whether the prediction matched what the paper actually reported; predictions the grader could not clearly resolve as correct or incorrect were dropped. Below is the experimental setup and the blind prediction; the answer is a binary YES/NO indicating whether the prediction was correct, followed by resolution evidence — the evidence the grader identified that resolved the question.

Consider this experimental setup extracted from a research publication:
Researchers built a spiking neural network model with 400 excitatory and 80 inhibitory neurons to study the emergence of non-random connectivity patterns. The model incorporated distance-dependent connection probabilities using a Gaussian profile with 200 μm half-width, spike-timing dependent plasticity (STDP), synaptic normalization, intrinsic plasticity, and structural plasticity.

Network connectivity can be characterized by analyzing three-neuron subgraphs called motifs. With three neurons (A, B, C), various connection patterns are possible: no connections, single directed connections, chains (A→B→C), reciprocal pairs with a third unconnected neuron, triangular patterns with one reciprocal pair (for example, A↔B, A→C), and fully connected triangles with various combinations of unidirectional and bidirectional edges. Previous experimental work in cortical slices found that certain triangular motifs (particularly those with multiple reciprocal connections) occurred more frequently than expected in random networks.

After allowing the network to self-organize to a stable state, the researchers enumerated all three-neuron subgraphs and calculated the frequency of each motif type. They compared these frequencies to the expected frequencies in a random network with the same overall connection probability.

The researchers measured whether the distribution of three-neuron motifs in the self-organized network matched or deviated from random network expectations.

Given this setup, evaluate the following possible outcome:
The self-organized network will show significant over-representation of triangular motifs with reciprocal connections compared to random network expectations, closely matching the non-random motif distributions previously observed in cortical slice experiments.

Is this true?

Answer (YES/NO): YES